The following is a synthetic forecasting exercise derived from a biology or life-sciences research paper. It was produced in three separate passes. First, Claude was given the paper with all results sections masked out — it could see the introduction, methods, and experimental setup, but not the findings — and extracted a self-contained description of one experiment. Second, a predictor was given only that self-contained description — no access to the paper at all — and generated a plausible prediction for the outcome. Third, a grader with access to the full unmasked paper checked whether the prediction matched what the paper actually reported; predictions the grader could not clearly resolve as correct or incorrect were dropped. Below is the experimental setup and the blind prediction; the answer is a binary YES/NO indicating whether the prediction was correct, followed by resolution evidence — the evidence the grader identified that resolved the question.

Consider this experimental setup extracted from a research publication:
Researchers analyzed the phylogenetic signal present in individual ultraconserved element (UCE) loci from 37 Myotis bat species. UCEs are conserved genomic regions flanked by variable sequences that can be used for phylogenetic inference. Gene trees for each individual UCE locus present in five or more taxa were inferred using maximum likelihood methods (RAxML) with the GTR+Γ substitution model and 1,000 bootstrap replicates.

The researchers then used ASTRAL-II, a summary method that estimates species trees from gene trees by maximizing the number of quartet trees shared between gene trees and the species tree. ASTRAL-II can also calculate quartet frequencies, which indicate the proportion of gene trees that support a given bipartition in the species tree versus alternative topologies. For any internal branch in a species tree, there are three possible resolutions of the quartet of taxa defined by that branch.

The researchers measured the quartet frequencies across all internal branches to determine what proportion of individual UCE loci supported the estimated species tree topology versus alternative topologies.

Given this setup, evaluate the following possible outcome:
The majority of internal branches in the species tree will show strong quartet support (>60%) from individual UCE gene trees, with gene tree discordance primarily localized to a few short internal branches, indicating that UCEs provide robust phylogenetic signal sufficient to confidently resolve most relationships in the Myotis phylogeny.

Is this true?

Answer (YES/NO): NO